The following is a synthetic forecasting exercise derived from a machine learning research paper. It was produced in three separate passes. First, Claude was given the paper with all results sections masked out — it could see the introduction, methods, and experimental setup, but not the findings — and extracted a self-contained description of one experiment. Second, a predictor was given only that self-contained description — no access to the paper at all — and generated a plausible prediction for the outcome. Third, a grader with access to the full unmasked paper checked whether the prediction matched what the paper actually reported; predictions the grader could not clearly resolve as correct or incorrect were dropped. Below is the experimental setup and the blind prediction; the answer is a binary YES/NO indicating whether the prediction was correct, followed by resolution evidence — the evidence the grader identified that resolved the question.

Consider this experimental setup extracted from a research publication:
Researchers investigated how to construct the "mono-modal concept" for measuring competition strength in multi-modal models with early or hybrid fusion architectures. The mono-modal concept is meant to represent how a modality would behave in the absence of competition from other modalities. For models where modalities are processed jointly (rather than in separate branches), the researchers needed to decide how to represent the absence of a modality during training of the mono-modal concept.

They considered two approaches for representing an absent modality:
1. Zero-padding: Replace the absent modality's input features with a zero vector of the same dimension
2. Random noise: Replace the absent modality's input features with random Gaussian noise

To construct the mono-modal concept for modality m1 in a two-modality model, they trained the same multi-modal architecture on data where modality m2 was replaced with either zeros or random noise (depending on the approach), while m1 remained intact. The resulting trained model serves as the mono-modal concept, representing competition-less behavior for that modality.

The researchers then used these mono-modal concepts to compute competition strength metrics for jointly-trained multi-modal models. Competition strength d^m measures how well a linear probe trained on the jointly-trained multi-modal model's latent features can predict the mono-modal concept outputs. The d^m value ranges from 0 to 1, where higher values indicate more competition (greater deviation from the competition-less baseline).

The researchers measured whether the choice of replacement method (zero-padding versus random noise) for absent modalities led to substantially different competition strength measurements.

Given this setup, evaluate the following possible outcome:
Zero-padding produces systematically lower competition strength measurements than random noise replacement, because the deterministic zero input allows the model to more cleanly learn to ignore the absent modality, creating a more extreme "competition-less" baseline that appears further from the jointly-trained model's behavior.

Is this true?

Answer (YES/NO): NO